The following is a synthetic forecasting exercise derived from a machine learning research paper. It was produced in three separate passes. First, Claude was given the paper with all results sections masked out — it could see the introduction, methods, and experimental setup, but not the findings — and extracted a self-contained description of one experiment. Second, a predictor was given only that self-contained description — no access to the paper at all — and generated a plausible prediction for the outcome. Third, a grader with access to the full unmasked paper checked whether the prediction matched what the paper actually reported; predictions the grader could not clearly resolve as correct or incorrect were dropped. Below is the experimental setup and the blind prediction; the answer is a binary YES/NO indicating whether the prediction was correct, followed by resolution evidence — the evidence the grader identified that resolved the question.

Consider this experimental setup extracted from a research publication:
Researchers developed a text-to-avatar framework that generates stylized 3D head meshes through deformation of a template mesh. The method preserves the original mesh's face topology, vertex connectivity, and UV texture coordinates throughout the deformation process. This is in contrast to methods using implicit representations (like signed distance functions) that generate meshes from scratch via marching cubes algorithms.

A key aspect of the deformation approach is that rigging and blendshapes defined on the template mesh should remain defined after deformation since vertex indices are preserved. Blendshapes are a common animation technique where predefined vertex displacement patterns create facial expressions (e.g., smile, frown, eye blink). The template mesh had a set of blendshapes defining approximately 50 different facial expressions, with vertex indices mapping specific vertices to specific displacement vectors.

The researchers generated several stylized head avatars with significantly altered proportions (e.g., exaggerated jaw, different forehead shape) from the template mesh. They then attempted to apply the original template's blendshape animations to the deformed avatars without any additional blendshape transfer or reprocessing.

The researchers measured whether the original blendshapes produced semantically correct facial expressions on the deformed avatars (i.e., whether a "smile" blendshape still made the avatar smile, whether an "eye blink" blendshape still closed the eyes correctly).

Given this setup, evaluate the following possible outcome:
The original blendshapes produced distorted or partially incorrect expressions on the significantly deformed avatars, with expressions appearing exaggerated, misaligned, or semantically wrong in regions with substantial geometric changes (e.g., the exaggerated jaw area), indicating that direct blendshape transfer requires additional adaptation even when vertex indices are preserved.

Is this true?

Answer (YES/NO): NO